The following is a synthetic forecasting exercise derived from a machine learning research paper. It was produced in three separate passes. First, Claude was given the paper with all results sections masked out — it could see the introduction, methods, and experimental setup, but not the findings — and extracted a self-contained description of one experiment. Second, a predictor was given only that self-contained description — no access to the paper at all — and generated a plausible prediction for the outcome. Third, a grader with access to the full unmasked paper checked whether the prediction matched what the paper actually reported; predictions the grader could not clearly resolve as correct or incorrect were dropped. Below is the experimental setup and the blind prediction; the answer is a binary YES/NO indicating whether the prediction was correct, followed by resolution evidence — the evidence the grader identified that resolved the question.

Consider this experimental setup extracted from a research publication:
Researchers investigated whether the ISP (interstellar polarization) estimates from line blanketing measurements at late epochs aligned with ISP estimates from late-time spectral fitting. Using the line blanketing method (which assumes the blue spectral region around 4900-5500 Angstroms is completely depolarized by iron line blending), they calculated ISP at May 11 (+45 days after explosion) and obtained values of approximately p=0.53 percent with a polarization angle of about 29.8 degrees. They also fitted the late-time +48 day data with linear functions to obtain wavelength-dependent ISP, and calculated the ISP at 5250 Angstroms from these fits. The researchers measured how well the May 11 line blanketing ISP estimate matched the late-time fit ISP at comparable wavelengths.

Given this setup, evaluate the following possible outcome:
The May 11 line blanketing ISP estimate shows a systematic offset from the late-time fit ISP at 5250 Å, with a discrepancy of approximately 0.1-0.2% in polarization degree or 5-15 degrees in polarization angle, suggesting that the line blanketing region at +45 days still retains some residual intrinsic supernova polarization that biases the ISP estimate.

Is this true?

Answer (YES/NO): NO